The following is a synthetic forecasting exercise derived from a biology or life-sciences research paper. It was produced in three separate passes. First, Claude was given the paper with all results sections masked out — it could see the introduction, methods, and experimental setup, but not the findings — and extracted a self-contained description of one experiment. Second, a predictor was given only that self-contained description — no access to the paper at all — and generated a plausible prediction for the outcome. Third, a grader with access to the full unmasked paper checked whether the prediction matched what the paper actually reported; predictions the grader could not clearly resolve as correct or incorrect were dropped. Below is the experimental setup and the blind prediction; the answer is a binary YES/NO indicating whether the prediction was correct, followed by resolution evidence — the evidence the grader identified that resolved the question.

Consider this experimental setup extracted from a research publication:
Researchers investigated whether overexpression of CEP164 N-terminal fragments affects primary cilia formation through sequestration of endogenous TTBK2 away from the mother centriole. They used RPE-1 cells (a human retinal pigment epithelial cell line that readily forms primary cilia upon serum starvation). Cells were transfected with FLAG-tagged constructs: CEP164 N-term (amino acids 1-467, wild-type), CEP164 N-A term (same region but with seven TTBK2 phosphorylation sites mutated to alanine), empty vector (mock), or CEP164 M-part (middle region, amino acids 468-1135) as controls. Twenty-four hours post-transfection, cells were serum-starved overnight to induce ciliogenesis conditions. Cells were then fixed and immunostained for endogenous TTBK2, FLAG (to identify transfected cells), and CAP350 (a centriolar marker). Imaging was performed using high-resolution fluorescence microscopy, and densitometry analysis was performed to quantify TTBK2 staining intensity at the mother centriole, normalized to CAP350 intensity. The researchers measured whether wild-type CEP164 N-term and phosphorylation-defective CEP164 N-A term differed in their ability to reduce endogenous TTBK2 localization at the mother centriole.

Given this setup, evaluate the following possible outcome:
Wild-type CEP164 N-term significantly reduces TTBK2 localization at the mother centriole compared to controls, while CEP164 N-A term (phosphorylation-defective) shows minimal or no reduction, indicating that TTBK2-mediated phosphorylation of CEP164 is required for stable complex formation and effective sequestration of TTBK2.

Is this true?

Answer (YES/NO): NO